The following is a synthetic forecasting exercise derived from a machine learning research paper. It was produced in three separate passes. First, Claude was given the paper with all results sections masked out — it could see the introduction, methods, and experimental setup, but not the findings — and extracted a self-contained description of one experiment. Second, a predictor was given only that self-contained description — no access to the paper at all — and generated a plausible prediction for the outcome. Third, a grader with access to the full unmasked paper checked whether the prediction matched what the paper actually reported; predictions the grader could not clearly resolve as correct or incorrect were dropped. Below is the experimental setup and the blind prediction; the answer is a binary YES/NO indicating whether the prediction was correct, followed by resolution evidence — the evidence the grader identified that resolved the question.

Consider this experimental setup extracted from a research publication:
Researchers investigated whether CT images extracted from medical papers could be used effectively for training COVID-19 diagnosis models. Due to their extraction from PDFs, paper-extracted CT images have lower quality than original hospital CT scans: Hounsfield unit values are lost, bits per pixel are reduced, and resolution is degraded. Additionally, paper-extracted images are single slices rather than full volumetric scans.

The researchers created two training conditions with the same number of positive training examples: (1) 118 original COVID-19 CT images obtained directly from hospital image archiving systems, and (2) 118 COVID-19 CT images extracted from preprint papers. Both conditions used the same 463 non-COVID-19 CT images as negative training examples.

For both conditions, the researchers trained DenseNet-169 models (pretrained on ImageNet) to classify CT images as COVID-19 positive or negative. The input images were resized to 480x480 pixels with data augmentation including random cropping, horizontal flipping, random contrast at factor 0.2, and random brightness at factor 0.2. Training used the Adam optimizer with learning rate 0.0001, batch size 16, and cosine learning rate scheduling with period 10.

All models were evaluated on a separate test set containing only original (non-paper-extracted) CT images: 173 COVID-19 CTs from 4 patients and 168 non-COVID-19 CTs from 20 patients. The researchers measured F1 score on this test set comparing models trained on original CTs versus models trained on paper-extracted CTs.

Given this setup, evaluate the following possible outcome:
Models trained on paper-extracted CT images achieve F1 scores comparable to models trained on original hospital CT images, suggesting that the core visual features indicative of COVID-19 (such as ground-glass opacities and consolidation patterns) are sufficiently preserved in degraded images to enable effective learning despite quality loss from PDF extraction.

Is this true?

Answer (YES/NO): NO